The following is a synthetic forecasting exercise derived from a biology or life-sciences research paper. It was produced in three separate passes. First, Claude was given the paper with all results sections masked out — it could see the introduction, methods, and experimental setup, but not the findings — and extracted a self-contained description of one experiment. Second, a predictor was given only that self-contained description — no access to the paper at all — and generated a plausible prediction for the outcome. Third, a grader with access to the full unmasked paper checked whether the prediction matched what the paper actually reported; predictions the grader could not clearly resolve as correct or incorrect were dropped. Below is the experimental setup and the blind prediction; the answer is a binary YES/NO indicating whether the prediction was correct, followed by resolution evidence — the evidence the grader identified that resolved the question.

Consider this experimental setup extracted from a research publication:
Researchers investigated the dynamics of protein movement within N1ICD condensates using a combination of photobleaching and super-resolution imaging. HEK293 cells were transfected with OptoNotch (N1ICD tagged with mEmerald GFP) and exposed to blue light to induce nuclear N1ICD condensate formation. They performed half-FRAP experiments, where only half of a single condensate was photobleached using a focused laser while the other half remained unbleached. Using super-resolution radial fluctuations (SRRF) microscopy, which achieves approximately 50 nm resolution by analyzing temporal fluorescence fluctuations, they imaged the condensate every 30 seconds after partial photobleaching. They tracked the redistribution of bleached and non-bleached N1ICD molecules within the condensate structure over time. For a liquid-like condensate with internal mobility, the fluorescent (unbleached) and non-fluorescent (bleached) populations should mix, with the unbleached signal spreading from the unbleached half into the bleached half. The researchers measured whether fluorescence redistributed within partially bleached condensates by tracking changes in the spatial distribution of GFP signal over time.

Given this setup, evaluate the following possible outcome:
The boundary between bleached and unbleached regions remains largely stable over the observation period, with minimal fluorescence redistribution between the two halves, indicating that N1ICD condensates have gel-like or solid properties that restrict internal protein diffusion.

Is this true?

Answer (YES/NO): NO